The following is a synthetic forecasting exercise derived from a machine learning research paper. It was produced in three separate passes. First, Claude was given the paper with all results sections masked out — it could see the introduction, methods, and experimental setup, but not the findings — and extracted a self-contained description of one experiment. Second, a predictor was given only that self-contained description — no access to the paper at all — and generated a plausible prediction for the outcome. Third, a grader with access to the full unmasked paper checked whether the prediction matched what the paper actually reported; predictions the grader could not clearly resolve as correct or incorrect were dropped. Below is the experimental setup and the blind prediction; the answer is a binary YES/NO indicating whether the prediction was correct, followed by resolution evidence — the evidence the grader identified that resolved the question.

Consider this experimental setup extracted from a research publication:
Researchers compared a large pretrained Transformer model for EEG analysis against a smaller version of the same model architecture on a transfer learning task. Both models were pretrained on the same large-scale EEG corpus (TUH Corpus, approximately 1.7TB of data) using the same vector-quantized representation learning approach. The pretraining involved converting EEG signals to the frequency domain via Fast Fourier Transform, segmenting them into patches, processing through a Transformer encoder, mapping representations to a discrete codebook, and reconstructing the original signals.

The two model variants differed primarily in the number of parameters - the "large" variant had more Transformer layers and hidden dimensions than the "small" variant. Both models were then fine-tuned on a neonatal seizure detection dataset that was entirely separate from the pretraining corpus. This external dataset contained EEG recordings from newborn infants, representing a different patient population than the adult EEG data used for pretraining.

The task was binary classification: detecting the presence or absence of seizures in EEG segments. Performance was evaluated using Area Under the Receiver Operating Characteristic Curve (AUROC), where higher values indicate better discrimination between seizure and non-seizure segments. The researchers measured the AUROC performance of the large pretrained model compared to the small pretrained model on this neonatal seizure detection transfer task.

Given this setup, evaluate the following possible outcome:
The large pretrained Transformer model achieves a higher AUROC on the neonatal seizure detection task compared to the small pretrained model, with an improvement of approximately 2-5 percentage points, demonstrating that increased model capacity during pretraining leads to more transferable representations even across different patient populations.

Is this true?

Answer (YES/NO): NO